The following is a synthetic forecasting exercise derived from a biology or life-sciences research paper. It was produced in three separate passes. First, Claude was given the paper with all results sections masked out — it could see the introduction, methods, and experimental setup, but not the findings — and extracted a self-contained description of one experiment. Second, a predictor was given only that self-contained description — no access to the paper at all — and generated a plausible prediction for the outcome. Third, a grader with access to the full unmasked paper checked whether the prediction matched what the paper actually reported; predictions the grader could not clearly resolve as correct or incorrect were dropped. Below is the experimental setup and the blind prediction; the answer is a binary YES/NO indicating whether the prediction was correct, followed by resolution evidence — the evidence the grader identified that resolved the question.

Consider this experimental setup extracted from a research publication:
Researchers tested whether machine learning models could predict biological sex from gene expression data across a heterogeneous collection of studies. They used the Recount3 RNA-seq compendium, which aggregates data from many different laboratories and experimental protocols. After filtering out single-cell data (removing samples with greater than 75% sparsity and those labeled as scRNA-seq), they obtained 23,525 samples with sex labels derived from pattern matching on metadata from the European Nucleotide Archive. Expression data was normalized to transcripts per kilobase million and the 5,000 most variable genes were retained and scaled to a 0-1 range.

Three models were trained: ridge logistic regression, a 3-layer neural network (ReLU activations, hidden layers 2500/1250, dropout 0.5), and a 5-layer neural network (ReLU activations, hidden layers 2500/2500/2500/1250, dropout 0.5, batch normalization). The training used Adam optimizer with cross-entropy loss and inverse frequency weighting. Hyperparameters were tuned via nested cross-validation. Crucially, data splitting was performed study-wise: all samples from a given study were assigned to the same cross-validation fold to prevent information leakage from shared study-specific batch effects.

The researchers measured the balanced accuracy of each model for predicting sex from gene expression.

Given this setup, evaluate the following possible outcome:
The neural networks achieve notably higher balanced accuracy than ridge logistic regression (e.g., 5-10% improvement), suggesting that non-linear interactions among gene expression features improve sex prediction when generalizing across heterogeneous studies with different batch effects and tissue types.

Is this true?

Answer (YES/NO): NO